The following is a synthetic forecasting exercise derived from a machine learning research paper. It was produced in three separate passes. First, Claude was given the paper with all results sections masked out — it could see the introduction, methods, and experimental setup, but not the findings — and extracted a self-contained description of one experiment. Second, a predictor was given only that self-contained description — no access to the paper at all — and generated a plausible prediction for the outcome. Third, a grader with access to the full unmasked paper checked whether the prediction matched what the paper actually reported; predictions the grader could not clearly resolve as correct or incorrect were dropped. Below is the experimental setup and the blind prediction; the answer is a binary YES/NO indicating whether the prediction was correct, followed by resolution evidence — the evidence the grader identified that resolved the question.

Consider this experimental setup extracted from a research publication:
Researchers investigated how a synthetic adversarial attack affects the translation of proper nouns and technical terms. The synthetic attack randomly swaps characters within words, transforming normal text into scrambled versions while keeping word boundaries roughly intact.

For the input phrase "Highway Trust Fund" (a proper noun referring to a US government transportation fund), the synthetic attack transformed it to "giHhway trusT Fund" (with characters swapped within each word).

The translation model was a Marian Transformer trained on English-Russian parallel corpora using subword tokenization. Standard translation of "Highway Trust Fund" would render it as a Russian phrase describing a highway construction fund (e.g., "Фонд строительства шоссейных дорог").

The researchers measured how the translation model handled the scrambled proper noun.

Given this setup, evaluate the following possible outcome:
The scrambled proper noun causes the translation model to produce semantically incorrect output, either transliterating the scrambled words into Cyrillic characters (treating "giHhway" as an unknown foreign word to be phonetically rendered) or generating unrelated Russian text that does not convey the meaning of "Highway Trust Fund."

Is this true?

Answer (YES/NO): YES